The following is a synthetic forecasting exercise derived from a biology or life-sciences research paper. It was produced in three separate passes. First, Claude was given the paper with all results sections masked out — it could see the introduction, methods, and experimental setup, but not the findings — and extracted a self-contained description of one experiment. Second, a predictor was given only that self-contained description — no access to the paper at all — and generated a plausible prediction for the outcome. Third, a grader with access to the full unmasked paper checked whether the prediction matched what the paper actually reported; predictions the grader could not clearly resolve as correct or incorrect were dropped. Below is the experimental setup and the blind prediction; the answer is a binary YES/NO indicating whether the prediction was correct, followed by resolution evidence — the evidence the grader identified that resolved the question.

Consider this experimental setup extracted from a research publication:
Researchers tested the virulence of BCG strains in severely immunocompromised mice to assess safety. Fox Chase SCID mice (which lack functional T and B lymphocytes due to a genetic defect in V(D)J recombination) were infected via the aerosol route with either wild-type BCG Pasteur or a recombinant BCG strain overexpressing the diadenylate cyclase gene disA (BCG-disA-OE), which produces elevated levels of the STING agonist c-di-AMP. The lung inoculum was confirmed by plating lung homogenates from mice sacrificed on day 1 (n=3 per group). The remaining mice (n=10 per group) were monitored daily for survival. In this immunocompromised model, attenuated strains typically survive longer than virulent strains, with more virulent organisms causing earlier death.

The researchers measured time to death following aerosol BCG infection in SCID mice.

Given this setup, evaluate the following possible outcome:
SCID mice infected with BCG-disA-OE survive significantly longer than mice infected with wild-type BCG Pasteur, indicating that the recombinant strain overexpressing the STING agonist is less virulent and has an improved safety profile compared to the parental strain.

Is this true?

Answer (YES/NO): YES